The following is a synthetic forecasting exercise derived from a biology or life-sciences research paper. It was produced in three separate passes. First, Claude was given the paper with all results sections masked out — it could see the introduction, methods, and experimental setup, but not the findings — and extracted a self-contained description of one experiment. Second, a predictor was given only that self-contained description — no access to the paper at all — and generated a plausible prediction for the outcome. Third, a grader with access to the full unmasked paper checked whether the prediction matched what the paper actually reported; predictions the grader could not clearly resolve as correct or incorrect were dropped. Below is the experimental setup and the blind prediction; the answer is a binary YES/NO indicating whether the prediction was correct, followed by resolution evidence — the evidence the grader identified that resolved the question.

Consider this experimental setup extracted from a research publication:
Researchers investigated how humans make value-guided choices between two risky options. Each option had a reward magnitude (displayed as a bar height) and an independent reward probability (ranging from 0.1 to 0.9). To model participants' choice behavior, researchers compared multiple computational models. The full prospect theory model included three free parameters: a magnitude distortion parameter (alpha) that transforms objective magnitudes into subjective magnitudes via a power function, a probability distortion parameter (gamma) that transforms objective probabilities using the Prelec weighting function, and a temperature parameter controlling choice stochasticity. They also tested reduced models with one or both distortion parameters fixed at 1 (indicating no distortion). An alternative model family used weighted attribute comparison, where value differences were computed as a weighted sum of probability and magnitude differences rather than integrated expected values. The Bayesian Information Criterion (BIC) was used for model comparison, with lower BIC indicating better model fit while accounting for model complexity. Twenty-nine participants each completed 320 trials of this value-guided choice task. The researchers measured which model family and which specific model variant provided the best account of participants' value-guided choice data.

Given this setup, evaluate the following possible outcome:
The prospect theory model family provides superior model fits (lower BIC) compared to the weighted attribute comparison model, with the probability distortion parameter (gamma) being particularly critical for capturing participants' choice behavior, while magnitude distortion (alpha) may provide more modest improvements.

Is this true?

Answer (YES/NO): NO